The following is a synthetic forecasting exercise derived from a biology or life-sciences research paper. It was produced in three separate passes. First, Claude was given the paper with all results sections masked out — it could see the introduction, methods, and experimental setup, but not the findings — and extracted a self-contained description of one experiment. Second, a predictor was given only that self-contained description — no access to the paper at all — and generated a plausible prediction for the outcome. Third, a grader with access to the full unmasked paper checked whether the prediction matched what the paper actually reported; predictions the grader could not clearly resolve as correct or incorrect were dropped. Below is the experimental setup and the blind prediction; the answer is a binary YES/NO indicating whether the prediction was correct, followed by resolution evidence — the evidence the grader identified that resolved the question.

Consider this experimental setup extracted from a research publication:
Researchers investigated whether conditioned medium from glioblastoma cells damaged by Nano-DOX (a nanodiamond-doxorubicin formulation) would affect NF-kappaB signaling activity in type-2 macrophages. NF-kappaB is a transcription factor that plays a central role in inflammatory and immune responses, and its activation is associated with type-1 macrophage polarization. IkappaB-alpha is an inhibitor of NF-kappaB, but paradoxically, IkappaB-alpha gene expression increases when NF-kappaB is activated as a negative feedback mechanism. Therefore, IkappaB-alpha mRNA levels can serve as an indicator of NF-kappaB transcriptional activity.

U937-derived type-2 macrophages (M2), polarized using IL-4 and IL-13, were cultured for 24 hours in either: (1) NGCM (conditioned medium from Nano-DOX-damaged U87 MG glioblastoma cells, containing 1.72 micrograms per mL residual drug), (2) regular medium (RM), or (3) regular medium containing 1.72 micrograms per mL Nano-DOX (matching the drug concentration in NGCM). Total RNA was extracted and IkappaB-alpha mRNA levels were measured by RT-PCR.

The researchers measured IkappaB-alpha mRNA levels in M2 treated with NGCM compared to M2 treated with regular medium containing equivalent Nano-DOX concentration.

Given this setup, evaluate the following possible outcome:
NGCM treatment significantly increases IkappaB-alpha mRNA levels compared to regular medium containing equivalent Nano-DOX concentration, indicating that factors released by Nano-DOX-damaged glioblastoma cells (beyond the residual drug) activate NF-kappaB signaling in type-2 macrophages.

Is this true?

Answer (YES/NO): YES